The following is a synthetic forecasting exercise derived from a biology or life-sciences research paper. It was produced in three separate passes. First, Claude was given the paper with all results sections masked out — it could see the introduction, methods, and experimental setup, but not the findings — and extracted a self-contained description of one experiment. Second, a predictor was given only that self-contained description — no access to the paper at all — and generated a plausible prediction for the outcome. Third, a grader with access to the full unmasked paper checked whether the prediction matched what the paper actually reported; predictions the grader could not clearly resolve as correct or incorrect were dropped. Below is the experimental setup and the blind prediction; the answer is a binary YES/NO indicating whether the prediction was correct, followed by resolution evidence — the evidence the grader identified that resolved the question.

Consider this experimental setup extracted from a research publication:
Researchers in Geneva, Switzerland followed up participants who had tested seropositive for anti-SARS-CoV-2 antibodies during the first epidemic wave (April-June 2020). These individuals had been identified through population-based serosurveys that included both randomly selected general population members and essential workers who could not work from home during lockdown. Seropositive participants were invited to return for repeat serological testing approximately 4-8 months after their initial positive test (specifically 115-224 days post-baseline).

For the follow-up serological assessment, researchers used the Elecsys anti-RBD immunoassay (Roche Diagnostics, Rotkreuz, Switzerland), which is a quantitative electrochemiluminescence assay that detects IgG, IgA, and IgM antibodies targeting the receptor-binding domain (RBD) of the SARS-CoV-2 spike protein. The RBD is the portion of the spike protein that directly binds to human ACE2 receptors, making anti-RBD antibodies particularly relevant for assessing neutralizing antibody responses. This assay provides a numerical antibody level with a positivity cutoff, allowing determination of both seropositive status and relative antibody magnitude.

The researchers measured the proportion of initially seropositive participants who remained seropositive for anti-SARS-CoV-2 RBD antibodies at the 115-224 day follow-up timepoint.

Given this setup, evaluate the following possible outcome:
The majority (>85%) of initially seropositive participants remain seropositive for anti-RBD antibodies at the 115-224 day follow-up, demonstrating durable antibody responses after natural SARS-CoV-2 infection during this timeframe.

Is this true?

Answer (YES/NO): YES